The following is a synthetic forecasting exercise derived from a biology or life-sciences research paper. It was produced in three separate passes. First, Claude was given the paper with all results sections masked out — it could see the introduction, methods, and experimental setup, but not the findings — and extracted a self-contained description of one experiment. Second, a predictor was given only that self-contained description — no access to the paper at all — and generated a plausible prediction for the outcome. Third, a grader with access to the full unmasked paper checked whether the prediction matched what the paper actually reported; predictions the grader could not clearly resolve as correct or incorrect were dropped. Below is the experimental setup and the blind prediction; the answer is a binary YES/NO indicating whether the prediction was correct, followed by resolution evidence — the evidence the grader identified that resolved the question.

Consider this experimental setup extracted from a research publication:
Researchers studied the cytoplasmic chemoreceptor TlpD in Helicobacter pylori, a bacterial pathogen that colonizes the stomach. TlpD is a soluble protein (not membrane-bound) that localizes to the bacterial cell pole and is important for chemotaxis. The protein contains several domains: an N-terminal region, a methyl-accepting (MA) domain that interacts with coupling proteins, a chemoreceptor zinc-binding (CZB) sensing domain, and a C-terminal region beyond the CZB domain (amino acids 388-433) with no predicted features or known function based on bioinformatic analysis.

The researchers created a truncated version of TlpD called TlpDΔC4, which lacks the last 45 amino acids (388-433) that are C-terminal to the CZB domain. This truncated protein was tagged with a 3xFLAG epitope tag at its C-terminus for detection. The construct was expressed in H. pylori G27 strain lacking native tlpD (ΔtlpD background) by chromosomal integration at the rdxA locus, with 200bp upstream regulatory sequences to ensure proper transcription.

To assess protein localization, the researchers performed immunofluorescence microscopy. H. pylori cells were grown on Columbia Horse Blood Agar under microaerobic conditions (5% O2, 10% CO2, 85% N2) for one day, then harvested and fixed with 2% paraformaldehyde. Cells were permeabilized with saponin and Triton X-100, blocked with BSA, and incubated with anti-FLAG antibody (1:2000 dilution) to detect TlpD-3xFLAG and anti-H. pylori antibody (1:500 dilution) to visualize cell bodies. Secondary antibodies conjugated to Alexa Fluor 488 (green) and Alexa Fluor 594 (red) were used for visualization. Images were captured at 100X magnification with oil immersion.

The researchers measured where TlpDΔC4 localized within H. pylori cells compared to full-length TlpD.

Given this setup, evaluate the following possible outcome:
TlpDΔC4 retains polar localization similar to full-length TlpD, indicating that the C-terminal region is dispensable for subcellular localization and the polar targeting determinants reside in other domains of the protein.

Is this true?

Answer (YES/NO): NO